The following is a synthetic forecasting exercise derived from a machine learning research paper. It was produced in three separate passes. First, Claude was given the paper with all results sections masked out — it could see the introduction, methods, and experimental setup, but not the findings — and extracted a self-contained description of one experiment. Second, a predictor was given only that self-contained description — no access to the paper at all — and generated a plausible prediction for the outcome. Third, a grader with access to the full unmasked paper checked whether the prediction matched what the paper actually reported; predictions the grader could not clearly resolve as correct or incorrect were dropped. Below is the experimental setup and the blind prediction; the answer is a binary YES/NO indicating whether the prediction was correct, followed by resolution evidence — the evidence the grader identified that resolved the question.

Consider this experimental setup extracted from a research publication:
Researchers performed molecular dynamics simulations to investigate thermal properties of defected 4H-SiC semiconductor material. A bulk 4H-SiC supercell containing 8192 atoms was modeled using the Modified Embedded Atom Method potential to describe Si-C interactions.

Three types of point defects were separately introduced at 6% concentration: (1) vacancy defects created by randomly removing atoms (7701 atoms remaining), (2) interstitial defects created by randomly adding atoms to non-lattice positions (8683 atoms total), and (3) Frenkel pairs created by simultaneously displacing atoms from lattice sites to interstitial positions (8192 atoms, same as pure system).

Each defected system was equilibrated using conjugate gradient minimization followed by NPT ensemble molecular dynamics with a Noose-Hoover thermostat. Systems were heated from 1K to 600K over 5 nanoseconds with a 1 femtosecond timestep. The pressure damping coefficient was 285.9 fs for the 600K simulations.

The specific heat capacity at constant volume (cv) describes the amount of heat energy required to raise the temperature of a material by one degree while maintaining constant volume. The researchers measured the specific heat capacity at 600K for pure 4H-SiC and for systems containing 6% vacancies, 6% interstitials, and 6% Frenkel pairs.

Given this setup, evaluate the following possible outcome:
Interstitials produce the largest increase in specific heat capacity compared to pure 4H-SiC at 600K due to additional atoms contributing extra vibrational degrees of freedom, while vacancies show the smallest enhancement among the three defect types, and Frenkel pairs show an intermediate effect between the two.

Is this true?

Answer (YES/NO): NO